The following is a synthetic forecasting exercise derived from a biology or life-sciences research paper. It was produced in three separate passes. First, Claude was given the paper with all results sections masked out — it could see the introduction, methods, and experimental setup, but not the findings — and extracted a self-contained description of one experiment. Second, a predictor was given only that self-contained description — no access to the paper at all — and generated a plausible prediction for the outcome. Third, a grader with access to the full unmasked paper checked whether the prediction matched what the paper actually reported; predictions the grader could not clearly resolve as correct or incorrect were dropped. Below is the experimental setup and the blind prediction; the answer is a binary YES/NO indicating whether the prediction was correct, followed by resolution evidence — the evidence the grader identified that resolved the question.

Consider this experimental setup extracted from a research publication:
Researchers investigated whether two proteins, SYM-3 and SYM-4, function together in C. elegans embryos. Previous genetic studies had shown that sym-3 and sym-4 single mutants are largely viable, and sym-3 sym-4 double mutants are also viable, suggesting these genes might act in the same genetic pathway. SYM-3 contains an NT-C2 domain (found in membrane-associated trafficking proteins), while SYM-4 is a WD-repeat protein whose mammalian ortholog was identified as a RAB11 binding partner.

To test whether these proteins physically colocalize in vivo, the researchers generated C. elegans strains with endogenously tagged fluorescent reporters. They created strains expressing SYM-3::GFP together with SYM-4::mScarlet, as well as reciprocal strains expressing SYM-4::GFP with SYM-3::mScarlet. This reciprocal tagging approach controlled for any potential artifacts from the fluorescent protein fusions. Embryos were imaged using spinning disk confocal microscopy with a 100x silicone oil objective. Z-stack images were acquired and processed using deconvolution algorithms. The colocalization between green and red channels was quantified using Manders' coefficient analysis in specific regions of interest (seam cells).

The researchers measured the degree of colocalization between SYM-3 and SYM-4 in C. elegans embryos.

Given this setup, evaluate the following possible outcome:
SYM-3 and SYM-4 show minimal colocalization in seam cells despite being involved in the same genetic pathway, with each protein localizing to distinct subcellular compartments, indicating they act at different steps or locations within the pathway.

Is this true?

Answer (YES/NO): NO